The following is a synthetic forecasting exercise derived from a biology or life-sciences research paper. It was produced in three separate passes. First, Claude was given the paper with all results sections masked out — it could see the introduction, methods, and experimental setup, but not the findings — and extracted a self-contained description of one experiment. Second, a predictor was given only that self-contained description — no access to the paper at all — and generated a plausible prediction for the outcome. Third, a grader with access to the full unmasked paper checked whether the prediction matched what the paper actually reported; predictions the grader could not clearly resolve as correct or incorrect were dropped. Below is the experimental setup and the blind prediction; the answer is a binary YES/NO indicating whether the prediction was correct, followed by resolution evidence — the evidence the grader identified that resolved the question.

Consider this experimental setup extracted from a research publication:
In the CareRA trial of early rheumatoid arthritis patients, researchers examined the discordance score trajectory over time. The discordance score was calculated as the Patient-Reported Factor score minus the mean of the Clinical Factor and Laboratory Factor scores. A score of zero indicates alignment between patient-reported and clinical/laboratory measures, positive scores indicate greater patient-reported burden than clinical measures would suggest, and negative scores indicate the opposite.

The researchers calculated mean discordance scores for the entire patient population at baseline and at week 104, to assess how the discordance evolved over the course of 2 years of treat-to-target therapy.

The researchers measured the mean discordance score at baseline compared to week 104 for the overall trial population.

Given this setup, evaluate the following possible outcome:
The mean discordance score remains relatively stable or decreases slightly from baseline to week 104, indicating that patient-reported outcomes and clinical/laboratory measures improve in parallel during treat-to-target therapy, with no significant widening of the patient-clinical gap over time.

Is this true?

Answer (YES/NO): NO